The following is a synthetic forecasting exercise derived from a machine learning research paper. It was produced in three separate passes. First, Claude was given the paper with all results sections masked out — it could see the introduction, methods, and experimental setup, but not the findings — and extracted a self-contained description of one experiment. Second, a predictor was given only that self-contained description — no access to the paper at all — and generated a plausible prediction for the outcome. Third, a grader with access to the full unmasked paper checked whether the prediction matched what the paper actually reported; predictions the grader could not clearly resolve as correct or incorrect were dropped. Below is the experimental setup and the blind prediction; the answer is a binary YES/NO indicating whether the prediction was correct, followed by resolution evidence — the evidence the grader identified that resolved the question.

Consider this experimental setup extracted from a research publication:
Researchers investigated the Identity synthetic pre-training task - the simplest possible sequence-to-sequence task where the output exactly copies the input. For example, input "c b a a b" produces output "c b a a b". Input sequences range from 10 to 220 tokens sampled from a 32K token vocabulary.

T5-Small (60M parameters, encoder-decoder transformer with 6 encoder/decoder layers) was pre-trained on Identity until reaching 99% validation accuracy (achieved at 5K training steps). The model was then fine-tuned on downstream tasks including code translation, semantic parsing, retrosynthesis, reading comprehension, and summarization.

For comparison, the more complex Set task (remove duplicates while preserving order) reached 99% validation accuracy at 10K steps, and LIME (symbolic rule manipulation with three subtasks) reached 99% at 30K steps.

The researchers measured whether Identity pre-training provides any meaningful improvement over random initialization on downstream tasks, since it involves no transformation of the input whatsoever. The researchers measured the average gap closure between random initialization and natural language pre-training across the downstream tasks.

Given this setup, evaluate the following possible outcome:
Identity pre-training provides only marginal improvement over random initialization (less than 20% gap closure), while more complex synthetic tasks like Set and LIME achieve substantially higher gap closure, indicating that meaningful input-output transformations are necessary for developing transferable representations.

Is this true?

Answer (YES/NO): NO